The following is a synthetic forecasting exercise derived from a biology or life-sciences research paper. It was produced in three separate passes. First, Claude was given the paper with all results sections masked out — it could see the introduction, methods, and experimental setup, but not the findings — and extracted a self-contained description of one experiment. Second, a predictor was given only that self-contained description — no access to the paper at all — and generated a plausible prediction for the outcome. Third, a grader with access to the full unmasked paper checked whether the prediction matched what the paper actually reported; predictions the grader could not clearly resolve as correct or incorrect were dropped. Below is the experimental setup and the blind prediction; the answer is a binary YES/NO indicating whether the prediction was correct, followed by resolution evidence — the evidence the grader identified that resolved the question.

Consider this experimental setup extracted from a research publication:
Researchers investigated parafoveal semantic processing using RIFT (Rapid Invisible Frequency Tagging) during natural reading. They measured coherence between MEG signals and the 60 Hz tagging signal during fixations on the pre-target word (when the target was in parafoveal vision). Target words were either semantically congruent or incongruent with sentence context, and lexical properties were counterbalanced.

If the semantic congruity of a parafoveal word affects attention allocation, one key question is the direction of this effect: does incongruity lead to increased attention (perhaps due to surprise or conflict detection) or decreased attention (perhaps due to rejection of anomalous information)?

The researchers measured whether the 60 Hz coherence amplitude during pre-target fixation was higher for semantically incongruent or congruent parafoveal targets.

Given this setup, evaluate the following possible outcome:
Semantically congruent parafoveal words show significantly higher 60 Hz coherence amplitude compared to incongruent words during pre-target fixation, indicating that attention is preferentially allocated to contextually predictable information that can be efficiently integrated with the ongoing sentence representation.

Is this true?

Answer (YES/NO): YES